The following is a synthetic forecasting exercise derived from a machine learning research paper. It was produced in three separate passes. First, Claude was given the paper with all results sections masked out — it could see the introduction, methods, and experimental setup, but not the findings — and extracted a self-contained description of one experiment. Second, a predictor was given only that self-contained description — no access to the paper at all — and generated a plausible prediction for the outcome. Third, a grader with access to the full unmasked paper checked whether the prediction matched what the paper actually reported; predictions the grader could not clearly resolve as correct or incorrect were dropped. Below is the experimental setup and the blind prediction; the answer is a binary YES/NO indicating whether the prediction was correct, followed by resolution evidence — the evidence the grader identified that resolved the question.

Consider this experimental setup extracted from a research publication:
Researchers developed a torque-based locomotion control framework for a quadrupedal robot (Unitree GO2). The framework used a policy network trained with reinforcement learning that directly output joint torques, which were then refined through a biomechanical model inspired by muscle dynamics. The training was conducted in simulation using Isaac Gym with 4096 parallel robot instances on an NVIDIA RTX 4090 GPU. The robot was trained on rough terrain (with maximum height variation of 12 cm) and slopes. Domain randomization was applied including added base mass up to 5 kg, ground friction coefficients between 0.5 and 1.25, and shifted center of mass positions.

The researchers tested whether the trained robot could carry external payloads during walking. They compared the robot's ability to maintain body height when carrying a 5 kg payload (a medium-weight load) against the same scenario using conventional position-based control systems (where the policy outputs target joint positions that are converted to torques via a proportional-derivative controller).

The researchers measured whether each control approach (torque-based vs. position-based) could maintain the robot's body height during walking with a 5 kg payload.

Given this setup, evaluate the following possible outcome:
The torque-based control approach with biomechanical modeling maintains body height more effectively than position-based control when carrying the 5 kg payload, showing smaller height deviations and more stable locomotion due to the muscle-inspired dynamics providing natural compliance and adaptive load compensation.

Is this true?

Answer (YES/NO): NO